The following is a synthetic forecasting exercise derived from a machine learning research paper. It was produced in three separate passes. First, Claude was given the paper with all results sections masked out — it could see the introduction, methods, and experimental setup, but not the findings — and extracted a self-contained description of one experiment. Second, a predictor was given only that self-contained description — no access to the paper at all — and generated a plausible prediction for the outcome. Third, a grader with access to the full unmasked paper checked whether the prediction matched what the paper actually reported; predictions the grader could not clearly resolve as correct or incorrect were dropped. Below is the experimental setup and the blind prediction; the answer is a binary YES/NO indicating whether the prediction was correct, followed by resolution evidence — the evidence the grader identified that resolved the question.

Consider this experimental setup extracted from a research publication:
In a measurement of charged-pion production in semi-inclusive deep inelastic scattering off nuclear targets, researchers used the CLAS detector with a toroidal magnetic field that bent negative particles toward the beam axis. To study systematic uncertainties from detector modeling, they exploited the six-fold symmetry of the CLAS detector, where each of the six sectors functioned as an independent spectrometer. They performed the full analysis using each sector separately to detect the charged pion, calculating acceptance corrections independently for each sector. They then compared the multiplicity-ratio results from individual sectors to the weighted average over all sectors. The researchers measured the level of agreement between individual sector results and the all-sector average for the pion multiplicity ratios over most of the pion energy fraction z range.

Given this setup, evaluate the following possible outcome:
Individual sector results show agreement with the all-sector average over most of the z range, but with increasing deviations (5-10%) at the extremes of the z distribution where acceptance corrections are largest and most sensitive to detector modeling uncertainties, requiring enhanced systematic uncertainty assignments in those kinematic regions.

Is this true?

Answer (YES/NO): NO